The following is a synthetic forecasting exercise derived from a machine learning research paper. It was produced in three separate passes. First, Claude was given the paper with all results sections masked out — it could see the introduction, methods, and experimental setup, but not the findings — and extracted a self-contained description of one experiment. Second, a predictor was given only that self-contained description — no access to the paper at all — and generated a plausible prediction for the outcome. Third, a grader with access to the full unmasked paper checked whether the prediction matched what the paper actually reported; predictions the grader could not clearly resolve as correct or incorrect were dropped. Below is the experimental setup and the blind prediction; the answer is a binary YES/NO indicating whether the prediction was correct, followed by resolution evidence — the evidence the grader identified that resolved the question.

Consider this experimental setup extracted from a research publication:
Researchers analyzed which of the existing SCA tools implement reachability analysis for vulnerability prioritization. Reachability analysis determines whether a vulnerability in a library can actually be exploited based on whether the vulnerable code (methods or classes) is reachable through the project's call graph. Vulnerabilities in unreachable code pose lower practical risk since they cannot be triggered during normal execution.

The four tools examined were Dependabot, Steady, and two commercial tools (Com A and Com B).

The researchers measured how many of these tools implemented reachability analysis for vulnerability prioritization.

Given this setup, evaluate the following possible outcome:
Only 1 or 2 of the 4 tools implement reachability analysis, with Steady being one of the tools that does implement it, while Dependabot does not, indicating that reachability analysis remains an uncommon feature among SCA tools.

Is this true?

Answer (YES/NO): YES